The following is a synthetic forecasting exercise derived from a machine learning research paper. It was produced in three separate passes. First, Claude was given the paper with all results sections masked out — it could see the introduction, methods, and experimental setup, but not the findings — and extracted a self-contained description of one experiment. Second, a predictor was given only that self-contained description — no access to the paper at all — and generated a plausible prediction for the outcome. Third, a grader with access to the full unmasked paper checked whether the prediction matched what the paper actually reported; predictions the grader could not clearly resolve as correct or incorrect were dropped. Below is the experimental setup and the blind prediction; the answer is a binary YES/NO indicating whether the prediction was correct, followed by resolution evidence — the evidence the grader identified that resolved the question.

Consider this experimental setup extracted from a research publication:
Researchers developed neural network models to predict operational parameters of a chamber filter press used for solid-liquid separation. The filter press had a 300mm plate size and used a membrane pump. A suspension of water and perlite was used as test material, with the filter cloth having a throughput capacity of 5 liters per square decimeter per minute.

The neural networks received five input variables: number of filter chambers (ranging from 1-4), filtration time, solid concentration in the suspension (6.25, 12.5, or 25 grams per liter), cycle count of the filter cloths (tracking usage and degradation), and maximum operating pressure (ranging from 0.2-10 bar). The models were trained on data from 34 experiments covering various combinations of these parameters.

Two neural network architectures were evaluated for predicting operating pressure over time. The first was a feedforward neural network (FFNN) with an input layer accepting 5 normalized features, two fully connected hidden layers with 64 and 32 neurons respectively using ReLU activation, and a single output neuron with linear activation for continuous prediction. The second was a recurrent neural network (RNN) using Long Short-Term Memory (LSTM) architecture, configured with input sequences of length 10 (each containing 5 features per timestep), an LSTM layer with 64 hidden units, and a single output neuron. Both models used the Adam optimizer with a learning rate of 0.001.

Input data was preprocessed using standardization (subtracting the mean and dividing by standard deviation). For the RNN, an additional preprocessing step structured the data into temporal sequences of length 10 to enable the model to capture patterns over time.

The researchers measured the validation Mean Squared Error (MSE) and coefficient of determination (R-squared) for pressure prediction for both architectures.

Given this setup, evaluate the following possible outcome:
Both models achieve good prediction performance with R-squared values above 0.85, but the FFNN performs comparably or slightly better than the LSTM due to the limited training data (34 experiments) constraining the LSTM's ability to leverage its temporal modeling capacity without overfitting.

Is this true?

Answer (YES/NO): NO